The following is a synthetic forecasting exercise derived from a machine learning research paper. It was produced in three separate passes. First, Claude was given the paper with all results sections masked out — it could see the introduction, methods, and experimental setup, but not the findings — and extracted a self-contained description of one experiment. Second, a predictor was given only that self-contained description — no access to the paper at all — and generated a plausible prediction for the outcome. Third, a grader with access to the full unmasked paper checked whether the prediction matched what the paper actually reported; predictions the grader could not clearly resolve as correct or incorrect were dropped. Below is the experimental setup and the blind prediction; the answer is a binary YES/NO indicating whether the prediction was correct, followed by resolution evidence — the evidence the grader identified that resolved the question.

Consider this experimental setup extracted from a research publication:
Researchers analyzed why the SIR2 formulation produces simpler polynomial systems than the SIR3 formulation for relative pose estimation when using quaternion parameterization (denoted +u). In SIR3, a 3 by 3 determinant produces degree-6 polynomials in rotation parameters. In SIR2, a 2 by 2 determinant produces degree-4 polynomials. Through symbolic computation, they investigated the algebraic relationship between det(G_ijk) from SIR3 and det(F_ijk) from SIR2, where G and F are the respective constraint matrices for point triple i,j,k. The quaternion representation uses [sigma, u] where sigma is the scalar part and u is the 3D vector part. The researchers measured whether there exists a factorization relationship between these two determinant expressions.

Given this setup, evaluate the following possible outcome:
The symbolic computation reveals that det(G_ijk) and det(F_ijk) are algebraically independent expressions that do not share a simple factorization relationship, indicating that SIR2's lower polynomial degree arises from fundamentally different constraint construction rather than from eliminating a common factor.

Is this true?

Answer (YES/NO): NO